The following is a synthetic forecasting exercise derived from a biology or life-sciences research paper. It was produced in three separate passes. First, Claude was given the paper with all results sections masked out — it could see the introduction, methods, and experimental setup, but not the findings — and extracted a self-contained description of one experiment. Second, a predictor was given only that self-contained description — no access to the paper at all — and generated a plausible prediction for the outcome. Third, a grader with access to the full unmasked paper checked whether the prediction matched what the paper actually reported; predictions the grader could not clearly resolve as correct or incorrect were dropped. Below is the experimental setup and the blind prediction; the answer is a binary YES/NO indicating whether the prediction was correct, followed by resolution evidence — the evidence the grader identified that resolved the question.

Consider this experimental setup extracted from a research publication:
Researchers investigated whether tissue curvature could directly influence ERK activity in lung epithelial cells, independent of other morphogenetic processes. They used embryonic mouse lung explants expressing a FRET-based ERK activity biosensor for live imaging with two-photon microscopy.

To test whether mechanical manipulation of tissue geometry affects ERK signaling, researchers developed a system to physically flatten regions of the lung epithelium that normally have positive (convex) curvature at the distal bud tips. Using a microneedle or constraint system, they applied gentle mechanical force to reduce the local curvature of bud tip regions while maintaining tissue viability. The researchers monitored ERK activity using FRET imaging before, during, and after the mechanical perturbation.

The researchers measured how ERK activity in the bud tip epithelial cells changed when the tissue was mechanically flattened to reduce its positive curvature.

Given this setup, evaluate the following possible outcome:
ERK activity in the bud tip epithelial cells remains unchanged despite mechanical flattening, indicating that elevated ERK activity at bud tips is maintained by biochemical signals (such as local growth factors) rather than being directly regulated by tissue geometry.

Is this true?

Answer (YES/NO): NO